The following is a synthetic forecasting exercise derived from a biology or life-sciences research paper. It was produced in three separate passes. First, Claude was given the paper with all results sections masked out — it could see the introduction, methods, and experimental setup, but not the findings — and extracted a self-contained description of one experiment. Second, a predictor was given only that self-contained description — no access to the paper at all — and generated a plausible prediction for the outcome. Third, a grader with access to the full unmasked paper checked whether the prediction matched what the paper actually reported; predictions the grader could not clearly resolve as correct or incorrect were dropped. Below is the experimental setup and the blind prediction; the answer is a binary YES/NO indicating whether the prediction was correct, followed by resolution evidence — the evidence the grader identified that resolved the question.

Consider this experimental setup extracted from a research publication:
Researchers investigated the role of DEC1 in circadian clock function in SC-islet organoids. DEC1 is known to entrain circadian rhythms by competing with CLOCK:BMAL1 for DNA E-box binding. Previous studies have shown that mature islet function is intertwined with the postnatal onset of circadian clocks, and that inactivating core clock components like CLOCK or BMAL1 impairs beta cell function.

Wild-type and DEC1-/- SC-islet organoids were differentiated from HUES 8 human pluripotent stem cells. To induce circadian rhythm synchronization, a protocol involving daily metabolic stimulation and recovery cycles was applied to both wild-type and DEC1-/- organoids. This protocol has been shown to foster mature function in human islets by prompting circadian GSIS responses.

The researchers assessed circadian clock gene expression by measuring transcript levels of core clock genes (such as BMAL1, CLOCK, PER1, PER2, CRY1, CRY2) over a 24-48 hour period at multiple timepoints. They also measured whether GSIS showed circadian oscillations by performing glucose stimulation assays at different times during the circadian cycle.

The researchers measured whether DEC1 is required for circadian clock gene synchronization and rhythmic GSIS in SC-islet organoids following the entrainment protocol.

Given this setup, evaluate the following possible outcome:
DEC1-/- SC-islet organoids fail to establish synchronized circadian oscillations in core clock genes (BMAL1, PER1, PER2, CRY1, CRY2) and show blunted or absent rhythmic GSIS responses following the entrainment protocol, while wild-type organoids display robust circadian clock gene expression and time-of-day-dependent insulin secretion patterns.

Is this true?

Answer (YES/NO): YES